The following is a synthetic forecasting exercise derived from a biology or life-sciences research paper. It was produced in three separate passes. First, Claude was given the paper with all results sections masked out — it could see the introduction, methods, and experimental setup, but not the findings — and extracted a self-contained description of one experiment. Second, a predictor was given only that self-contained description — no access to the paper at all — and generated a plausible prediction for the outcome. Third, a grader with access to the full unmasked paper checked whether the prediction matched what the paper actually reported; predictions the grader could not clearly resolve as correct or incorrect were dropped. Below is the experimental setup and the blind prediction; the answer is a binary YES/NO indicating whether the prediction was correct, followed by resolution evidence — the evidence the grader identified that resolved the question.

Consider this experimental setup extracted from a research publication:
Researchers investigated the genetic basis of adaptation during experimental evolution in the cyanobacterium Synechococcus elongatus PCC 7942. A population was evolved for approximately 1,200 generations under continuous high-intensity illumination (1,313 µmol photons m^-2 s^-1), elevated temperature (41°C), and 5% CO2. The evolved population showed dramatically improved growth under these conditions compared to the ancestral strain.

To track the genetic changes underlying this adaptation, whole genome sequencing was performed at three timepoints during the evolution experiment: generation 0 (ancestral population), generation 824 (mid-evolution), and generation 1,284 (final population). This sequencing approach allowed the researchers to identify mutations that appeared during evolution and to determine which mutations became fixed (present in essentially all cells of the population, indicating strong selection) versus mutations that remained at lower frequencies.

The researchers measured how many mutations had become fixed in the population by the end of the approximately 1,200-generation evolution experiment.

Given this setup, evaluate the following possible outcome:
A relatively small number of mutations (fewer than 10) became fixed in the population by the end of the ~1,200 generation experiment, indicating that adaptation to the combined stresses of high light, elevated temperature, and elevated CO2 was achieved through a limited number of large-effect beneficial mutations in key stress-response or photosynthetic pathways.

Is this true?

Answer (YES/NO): YES